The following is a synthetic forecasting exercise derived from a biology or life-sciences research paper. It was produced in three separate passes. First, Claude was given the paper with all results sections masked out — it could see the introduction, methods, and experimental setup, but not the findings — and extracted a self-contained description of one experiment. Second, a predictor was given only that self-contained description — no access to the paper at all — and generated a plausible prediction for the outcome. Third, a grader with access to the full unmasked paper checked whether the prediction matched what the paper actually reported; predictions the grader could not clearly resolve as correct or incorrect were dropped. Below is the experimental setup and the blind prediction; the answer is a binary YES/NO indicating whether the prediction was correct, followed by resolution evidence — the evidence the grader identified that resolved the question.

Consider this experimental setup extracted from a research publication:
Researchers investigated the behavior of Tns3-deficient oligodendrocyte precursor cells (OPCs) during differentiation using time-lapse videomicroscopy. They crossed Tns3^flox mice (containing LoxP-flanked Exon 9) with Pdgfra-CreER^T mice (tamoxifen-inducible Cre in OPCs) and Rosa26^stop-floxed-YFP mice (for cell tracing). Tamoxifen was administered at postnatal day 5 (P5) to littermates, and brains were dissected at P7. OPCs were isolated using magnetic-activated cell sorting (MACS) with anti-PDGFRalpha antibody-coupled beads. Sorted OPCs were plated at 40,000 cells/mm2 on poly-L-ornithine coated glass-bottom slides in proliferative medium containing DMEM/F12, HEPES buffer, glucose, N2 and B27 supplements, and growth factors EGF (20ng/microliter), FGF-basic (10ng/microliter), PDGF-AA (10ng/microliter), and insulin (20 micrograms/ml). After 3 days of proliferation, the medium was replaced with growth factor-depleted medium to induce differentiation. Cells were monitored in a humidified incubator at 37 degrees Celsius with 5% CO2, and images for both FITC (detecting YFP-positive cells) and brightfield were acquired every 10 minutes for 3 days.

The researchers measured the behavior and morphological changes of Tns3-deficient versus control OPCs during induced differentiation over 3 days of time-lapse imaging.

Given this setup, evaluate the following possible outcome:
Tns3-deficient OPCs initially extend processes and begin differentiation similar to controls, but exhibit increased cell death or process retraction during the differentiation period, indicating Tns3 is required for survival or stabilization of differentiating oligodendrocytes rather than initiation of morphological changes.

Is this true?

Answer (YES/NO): YES